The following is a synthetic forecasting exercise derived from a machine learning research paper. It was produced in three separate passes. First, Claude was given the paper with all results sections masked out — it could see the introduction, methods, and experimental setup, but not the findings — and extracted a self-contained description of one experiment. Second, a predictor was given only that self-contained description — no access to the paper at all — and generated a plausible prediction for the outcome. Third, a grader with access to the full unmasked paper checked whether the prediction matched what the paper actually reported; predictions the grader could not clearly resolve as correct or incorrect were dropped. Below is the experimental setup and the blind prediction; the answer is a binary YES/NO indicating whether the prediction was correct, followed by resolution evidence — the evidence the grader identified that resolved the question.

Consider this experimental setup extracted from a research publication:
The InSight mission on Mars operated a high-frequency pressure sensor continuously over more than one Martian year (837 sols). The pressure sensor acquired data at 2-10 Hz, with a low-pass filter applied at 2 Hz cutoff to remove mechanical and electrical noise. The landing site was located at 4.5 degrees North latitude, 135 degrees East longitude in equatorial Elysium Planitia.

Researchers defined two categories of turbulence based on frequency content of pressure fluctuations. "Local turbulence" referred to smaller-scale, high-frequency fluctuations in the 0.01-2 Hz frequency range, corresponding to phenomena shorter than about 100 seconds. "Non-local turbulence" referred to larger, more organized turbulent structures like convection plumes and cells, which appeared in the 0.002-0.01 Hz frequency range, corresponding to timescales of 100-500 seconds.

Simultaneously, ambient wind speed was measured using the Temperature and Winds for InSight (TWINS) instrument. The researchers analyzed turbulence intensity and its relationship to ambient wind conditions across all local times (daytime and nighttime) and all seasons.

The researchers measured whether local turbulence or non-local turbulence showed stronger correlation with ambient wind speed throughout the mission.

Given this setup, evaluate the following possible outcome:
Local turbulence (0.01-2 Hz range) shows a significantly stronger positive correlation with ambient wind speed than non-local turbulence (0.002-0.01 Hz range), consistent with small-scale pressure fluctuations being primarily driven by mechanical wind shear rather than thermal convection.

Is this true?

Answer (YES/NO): YES